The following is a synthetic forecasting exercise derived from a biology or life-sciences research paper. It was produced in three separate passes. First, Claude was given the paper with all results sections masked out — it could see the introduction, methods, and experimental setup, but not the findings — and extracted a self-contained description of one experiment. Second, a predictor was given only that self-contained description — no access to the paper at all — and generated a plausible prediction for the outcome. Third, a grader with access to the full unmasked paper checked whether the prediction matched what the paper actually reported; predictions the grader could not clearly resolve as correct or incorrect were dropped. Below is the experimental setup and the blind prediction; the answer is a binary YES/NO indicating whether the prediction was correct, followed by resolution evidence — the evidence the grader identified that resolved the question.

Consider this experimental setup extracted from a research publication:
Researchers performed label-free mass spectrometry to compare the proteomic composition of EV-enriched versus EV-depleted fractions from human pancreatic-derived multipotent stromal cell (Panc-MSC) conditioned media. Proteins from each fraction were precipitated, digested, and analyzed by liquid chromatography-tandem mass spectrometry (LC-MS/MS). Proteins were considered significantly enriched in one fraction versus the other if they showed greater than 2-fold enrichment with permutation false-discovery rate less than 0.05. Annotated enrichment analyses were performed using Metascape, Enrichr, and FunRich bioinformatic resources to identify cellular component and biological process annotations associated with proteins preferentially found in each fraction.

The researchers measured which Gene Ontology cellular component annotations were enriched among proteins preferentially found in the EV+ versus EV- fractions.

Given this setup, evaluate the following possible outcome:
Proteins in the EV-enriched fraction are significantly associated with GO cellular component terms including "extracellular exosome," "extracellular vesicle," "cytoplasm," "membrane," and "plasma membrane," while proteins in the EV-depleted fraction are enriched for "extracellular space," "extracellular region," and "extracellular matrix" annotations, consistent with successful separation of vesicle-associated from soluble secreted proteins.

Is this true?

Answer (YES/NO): NO